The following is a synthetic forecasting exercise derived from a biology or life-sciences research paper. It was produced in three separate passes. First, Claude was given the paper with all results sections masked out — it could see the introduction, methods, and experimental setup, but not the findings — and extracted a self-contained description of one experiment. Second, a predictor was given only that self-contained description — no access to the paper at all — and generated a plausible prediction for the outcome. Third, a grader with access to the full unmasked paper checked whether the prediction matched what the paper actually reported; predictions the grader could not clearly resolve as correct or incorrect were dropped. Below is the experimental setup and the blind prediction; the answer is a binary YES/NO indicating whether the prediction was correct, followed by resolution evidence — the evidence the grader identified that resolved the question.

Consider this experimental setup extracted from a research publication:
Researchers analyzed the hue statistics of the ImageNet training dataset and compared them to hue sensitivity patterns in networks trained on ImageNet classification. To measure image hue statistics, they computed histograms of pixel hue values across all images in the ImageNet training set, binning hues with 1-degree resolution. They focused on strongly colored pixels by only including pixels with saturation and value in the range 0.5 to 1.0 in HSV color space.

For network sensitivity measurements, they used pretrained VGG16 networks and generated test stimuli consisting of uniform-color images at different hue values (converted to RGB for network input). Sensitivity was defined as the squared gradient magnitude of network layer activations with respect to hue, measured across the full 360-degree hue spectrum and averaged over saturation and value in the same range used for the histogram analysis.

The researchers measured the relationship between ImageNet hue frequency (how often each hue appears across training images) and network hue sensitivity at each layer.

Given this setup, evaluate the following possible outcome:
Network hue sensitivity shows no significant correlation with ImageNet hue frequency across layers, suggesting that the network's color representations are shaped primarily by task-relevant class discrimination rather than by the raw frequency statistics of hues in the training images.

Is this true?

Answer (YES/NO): NO